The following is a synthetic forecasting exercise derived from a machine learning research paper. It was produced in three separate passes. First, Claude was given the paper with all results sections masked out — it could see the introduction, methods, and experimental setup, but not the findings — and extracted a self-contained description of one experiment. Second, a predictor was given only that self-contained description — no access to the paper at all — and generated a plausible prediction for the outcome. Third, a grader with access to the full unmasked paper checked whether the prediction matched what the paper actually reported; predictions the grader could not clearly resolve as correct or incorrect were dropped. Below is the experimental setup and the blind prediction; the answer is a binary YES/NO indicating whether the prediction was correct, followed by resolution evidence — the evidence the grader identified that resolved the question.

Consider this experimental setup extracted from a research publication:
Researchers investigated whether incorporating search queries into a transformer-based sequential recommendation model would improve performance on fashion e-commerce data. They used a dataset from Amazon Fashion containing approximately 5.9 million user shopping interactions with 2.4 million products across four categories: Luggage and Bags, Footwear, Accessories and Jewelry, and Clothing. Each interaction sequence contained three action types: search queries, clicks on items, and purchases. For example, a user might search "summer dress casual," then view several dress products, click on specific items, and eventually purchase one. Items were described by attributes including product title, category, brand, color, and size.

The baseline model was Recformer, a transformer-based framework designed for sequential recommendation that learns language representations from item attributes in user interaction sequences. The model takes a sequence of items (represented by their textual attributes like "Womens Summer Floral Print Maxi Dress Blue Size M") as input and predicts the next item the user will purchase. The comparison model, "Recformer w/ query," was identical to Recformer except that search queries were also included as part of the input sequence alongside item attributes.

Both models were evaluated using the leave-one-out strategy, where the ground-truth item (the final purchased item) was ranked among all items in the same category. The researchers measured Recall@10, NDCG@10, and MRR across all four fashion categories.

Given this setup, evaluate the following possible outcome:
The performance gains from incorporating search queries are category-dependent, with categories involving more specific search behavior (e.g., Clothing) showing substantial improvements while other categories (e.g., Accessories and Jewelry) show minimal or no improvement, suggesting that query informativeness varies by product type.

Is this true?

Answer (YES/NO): NO